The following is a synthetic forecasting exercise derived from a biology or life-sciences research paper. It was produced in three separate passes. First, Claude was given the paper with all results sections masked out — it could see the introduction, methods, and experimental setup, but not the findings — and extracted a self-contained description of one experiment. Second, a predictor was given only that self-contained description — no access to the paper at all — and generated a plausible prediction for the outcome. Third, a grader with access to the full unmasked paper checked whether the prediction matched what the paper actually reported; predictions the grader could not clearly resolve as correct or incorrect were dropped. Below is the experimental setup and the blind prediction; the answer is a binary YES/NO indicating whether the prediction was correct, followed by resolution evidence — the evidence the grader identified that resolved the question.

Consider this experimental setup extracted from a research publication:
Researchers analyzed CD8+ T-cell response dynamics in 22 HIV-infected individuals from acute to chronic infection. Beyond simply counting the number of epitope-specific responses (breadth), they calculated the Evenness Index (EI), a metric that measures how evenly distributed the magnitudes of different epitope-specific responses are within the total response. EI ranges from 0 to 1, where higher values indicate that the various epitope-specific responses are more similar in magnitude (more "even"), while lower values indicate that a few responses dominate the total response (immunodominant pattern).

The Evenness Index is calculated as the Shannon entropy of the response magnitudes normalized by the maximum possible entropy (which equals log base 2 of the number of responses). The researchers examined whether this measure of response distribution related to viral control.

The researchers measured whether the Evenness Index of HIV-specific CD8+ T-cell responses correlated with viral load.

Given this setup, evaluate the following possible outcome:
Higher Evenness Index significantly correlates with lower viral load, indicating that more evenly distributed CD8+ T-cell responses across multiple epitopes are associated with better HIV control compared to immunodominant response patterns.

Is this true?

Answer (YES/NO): NO